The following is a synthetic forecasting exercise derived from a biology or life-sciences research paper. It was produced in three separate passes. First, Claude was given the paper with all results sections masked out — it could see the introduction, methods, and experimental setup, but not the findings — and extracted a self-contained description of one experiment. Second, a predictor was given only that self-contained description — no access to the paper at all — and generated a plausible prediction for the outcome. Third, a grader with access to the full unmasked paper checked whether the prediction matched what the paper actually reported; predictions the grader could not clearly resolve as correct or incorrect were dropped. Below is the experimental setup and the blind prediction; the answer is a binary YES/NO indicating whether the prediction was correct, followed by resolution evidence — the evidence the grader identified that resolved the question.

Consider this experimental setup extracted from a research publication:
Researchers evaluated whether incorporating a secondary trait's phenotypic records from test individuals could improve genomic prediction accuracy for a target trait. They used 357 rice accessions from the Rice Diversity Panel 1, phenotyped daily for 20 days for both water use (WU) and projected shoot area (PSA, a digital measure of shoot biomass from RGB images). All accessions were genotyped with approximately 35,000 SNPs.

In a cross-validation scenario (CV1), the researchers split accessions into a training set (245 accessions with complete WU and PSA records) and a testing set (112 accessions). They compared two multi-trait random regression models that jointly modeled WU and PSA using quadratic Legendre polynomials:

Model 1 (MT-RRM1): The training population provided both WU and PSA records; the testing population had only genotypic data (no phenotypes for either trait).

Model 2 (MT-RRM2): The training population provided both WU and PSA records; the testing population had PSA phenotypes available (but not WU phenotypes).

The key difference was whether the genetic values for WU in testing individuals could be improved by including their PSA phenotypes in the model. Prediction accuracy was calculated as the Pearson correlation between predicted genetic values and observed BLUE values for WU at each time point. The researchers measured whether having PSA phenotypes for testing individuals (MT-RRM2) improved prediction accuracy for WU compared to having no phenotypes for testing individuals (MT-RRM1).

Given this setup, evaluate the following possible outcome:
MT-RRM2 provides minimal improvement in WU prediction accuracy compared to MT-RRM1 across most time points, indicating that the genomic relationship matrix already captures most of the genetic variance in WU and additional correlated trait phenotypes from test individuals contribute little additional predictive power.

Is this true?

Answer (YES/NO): NO